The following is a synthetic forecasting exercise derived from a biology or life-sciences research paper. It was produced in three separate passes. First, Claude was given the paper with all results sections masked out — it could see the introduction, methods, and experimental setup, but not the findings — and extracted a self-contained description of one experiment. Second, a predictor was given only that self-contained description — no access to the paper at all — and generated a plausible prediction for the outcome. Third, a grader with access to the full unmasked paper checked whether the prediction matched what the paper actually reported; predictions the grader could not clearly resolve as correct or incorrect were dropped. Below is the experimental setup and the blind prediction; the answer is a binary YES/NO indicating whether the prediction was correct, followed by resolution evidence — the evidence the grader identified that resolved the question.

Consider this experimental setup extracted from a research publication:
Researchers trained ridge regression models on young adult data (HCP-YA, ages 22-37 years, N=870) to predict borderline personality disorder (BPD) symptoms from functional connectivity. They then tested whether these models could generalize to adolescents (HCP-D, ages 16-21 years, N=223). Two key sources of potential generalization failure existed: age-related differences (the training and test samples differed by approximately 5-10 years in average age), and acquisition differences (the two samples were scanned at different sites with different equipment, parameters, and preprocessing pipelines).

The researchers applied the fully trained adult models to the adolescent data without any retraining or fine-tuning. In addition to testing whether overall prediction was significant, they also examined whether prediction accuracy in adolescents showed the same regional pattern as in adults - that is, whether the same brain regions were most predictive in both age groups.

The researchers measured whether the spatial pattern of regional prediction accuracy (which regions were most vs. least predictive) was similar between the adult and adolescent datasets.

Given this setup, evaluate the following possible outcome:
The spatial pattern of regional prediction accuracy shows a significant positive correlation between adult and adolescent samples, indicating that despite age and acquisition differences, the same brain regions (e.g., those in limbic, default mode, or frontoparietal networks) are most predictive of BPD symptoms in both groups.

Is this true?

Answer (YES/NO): YES